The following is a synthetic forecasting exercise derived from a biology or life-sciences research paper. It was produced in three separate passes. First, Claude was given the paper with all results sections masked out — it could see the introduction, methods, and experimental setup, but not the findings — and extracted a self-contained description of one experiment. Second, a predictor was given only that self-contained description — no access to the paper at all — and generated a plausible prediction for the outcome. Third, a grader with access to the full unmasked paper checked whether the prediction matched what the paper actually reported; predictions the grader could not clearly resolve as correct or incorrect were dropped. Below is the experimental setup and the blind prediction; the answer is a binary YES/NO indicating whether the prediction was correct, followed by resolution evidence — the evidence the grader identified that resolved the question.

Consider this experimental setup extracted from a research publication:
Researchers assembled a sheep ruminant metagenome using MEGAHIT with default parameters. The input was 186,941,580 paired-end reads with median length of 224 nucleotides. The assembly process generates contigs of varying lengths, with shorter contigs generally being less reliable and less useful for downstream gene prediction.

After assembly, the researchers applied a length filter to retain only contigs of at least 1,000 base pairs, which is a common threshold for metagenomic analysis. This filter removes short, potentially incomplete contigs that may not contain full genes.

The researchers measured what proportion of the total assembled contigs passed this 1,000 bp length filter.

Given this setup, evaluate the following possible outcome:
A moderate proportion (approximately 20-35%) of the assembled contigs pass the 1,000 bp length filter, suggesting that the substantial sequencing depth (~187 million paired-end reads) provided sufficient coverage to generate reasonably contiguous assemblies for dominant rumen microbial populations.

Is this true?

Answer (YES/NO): NO